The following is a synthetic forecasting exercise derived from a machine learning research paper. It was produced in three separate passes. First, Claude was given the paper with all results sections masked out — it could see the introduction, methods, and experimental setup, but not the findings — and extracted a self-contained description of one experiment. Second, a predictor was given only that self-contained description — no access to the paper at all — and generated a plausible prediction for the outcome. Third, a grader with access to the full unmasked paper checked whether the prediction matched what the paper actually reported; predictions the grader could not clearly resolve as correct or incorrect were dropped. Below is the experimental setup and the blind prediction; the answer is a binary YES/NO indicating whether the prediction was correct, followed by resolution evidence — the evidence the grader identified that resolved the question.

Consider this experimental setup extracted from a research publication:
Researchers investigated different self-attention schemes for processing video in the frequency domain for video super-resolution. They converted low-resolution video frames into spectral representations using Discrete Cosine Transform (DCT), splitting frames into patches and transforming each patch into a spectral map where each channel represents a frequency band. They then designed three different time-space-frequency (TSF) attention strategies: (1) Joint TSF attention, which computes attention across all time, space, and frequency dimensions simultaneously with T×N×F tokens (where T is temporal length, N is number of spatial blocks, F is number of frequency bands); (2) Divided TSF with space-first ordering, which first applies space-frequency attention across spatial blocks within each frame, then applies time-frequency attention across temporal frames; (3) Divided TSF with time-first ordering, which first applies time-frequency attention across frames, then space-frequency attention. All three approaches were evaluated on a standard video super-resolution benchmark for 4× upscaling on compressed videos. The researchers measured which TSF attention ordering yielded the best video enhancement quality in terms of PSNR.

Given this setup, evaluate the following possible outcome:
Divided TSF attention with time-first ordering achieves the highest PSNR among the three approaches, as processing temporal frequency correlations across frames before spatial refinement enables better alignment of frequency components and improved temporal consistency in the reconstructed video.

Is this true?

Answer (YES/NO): NO